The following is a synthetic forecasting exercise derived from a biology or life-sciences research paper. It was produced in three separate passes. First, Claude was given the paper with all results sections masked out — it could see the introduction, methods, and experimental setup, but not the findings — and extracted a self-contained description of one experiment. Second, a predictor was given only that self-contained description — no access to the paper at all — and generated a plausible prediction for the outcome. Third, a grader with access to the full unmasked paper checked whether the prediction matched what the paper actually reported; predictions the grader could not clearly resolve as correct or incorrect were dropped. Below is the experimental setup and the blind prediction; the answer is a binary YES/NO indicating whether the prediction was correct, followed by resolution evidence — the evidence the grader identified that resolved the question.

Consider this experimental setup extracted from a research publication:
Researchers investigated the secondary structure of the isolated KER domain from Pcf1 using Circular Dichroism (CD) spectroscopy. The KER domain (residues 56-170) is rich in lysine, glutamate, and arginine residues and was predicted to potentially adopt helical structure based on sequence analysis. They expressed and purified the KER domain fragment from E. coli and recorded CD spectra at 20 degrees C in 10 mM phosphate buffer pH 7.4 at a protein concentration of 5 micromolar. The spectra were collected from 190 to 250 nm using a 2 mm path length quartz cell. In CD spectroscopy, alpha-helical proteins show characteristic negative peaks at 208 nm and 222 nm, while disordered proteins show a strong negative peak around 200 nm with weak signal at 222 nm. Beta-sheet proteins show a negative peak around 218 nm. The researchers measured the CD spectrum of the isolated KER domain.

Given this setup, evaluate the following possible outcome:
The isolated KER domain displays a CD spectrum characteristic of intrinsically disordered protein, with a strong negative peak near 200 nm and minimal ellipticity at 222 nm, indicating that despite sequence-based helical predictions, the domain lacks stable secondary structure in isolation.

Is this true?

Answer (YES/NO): NO